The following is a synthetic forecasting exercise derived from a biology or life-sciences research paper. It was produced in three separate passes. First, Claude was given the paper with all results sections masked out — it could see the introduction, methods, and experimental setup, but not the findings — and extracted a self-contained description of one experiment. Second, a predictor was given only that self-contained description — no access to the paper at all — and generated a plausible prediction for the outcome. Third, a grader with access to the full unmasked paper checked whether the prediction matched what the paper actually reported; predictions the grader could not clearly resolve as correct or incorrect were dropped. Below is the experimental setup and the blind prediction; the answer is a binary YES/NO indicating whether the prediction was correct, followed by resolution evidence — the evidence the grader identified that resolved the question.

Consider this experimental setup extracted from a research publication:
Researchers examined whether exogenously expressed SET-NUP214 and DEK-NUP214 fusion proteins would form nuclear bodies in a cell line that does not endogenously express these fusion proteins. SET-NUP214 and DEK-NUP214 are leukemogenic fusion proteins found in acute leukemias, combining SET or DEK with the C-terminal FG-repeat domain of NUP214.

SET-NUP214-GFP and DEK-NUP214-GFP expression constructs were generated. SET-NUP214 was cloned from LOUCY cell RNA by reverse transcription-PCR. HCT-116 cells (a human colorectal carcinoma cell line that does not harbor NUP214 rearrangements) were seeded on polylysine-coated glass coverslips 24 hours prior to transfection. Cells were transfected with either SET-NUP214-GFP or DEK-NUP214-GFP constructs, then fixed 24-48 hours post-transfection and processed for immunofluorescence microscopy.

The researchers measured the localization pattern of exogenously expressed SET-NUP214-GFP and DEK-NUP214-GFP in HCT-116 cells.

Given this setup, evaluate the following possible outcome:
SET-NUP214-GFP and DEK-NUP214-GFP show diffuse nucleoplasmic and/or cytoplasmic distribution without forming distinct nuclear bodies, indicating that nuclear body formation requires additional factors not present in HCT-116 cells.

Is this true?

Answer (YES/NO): NO